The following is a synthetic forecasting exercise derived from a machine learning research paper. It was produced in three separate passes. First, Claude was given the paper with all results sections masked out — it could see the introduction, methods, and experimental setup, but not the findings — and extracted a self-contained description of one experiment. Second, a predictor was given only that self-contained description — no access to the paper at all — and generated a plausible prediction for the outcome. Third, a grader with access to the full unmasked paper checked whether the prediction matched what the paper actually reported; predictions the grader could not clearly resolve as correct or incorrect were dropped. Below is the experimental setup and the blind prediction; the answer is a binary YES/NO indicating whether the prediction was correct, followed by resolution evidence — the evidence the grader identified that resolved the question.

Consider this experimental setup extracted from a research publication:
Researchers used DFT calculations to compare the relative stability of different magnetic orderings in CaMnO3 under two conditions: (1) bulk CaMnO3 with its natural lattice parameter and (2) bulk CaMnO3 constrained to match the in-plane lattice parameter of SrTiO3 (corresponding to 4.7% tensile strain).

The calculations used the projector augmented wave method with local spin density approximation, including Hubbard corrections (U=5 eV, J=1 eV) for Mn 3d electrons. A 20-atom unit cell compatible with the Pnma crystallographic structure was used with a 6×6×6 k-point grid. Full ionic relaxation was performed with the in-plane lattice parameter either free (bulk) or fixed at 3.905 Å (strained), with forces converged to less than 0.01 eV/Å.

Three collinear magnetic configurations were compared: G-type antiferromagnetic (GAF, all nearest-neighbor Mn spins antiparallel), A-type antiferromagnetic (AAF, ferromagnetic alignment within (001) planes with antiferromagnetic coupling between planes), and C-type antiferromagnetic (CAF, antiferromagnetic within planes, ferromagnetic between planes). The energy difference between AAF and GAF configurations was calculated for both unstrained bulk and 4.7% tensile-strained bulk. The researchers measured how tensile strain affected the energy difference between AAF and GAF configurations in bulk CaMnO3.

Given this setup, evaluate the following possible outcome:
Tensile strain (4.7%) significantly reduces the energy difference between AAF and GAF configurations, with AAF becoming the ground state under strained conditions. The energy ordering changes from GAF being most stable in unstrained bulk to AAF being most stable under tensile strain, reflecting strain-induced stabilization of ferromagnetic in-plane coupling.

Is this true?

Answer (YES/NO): NO